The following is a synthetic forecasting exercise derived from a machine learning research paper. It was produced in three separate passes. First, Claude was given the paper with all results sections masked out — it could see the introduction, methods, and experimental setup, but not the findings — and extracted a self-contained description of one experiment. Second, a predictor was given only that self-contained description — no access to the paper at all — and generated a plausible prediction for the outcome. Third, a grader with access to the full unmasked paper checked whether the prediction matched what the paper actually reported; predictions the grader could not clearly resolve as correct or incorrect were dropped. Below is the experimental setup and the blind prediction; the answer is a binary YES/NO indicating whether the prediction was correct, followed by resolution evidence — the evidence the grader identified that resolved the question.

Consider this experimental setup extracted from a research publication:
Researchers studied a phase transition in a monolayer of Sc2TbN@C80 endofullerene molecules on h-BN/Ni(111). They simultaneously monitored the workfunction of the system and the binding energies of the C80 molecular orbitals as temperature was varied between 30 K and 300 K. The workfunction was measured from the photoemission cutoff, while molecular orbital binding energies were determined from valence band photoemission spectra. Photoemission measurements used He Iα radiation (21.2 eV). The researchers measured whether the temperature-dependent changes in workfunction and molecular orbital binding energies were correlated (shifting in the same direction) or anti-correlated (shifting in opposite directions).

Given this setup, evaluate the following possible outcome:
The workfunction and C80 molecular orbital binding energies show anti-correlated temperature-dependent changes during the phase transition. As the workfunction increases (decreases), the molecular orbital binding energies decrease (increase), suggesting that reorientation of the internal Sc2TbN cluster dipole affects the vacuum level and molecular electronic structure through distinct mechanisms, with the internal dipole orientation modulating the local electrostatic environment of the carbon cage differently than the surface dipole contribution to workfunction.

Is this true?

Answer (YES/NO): YES